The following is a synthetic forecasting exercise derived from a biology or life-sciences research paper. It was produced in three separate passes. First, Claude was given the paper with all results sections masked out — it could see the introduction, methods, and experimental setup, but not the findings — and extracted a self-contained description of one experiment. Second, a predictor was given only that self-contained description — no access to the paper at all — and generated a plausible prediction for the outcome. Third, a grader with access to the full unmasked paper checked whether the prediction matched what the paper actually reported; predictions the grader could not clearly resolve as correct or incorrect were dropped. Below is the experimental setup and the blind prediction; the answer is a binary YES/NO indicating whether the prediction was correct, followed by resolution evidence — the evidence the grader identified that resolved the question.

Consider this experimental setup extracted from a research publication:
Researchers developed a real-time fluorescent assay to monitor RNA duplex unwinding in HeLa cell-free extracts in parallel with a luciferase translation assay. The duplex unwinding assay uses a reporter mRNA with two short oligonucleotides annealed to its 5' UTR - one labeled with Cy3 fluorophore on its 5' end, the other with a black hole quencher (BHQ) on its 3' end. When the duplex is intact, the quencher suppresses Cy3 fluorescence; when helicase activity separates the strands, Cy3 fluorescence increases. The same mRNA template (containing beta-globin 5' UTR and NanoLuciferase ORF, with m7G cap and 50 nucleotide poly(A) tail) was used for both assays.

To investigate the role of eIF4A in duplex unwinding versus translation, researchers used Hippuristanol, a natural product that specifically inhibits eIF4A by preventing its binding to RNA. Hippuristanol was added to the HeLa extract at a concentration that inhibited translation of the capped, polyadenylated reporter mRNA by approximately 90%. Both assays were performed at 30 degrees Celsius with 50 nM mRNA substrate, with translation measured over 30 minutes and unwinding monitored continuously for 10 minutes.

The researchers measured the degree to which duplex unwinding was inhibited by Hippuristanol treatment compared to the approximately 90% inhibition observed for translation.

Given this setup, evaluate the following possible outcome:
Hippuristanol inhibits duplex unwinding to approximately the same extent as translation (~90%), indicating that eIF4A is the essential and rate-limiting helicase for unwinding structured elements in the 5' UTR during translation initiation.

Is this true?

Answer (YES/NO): NO